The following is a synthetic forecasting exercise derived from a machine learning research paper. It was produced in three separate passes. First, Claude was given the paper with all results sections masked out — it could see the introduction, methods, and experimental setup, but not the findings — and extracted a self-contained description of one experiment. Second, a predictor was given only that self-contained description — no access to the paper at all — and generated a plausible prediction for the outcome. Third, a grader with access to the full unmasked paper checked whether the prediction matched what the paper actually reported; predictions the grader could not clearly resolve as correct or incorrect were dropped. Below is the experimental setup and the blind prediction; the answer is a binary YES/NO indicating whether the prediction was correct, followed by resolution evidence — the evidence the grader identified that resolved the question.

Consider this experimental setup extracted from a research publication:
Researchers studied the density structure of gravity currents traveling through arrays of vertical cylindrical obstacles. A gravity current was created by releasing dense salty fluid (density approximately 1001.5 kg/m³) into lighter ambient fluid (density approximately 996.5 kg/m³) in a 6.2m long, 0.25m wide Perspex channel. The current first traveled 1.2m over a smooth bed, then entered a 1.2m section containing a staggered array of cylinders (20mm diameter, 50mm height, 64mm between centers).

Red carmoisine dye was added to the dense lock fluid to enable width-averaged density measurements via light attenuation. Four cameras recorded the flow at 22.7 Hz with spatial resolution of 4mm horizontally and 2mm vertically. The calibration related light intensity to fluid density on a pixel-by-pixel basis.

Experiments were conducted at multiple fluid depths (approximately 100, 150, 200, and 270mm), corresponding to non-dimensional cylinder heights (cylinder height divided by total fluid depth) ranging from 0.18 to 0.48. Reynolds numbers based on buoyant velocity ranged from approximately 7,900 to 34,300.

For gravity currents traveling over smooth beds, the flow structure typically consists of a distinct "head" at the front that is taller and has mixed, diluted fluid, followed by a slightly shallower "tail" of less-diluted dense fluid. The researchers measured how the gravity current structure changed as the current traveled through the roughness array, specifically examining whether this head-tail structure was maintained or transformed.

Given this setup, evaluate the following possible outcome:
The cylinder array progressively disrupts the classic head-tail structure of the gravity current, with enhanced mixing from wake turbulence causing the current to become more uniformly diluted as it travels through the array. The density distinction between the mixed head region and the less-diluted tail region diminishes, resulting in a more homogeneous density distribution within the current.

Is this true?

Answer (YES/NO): NO